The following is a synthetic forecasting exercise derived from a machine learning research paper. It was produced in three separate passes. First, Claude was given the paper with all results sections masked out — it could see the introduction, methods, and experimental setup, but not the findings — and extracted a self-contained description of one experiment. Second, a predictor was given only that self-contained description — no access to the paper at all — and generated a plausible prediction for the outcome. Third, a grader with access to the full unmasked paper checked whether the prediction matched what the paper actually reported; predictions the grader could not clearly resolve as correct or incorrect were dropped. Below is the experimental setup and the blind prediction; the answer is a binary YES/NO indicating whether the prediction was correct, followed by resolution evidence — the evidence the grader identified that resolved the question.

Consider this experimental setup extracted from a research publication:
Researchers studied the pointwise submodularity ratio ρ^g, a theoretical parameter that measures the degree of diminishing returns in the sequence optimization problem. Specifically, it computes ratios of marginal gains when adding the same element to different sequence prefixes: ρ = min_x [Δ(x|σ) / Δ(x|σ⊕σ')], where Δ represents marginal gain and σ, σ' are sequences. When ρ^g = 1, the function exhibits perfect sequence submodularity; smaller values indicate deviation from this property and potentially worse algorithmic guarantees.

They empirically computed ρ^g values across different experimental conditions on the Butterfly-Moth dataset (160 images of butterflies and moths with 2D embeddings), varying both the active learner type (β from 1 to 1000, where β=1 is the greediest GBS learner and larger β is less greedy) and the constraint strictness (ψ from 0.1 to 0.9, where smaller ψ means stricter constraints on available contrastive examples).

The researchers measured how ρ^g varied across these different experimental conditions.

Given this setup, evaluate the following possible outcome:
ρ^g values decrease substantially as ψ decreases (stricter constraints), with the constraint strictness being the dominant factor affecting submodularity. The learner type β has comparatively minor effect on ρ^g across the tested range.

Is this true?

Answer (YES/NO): NO